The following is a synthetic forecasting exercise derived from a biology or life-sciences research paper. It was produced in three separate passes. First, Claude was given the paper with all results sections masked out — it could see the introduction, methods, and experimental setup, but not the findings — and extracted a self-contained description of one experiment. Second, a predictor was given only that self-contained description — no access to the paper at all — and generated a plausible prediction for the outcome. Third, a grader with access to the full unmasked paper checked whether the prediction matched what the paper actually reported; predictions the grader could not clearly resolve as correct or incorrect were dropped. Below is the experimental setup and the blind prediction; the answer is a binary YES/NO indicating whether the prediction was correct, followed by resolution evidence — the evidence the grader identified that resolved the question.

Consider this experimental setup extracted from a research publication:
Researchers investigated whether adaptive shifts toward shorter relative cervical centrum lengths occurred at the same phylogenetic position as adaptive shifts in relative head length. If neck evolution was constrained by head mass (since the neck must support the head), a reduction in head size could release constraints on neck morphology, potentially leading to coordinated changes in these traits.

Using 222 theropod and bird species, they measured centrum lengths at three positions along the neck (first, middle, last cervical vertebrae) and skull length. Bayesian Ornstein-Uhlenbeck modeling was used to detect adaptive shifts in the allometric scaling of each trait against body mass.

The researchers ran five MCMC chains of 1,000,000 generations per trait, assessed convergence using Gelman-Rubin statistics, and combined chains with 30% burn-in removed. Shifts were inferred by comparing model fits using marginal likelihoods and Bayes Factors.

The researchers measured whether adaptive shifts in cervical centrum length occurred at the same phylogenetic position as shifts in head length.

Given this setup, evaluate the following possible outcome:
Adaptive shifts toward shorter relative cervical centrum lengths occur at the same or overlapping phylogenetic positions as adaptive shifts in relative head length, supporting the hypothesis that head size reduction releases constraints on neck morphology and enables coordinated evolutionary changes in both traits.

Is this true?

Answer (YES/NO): NO